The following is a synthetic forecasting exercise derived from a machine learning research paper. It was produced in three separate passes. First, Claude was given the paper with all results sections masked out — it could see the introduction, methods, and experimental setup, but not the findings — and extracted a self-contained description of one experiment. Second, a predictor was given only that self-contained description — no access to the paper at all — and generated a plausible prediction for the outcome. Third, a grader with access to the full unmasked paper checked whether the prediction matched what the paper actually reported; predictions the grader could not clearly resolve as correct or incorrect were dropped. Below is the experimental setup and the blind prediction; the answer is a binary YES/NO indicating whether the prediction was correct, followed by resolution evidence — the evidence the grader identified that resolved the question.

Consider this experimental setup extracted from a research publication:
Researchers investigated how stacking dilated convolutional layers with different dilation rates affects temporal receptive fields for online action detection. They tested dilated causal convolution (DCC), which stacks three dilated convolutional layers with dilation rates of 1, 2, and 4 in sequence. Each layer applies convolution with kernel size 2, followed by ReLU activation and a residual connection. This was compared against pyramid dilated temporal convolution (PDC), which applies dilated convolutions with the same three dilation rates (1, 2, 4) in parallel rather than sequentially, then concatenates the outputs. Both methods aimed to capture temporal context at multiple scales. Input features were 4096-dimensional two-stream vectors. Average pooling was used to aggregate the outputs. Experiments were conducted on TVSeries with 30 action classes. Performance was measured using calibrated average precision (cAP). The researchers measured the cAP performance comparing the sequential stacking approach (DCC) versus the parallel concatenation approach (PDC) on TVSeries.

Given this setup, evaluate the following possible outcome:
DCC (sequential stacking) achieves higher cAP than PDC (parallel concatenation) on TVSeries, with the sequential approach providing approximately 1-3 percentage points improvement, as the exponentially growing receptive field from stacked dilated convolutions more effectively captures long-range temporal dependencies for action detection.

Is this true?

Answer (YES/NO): NO